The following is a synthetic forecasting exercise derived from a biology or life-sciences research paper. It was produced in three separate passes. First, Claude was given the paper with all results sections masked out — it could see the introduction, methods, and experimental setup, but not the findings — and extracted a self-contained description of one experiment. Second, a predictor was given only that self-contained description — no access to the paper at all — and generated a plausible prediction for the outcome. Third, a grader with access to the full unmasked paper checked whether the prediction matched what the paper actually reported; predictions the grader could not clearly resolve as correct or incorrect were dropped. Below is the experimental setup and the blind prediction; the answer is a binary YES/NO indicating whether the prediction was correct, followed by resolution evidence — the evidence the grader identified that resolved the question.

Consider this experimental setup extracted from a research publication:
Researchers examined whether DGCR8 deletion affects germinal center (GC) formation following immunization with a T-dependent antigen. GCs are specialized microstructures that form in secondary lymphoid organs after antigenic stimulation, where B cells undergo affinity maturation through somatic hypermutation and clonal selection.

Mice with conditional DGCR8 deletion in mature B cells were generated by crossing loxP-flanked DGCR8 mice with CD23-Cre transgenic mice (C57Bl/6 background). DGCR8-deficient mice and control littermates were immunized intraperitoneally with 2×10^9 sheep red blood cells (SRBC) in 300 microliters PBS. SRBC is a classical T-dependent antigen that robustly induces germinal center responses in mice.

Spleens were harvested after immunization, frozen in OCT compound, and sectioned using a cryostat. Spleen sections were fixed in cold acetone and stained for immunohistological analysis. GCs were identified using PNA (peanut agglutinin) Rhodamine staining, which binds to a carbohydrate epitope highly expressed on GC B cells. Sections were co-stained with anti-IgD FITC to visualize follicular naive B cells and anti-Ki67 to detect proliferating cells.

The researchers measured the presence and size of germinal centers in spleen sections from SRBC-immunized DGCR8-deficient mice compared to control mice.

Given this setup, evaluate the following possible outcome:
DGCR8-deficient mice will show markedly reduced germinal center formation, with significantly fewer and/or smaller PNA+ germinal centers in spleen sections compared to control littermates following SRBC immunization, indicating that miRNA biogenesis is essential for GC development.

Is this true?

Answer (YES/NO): YES